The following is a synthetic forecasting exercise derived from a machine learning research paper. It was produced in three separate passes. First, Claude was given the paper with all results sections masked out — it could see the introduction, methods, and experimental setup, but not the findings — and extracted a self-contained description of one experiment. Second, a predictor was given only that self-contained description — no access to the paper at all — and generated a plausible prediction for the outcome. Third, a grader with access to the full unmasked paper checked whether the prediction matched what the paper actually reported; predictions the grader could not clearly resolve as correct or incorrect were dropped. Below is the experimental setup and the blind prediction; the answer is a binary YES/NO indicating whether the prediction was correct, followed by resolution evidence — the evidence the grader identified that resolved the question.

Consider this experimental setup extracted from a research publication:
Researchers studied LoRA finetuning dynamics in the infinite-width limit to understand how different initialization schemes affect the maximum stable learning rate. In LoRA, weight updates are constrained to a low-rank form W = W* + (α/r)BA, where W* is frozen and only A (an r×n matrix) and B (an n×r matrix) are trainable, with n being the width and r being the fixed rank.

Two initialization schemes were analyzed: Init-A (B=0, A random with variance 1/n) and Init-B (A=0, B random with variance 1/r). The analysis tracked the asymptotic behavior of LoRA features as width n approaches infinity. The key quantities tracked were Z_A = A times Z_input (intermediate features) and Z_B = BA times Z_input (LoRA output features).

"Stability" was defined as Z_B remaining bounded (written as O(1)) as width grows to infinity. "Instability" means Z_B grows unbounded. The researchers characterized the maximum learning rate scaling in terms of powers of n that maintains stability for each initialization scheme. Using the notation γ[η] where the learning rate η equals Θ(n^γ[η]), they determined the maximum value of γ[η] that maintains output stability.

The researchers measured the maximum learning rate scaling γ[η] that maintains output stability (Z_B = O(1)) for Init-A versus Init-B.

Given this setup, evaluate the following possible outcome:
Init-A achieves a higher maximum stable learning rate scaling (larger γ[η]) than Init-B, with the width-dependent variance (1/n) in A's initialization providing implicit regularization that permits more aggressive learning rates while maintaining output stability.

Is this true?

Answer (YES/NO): YES